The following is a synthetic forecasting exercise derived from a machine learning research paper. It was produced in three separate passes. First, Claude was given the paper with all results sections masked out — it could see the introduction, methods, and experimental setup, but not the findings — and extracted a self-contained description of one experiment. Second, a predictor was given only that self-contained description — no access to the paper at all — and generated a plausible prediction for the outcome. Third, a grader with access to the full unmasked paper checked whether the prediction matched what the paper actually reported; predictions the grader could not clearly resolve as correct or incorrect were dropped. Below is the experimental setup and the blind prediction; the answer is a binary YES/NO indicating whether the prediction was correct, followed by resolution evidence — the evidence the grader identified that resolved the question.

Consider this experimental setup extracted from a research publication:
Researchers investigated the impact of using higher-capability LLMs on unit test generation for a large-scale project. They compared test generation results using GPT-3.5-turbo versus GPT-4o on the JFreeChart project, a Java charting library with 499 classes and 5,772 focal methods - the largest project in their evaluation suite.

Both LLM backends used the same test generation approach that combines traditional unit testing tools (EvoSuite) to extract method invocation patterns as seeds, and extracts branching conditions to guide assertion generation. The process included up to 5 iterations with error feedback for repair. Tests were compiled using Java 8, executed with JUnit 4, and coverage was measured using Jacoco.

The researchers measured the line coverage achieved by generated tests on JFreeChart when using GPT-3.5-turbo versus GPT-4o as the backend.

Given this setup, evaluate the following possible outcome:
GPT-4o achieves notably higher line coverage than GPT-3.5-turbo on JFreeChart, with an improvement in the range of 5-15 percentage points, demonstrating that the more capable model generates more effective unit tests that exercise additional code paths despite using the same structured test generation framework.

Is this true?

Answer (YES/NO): NO